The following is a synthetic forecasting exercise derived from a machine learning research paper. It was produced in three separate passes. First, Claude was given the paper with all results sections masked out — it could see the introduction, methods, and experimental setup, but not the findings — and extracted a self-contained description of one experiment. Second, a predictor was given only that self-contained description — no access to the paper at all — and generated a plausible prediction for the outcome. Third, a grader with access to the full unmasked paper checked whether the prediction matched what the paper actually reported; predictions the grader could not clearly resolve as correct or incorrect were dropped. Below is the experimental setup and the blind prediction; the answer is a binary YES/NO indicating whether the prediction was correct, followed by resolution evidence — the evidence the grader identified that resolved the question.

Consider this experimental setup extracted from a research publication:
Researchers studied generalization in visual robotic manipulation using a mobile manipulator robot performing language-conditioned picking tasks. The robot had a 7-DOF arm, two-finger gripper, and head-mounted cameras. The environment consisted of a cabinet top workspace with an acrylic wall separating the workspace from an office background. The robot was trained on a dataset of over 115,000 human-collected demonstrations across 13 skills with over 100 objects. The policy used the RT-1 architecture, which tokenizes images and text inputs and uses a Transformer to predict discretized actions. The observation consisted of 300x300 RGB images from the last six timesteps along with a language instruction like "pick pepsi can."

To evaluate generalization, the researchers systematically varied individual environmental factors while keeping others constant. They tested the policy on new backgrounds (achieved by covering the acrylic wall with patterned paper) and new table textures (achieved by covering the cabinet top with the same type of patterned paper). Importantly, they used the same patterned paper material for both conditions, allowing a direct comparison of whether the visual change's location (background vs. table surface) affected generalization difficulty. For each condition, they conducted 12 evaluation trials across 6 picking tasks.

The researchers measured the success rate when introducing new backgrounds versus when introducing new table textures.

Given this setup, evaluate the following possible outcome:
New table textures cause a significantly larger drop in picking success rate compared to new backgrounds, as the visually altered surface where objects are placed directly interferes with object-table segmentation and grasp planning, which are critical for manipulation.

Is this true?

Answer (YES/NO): YES